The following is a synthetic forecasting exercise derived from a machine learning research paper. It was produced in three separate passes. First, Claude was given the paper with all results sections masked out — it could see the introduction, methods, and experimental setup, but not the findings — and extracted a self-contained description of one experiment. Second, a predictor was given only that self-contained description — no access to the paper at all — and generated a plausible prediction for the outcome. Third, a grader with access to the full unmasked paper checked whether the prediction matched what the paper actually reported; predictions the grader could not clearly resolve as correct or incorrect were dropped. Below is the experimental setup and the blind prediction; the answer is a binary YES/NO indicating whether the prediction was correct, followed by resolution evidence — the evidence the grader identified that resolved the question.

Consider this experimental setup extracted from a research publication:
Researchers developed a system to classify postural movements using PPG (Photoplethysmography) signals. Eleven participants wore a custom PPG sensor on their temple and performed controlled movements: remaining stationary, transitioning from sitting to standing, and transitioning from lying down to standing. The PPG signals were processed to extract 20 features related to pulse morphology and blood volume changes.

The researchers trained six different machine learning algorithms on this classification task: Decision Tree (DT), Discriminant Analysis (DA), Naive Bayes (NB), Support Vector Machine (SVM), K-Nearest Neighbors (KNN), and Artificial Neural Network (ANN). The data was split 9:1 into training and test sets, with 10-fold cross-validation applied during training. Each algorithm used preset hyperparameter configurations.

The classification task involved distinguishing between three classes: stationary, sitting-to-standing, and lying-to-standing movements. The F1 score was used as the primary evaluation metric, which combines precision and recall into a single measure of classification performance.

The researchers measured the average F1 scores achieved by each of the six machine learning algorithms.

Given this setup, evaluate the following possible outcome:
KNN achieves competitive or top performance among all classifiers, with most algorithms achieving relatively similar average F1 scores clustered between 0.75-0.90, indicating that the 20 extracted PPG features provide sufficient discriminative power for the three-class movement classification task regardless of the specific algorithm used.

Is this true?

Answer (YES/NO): NO